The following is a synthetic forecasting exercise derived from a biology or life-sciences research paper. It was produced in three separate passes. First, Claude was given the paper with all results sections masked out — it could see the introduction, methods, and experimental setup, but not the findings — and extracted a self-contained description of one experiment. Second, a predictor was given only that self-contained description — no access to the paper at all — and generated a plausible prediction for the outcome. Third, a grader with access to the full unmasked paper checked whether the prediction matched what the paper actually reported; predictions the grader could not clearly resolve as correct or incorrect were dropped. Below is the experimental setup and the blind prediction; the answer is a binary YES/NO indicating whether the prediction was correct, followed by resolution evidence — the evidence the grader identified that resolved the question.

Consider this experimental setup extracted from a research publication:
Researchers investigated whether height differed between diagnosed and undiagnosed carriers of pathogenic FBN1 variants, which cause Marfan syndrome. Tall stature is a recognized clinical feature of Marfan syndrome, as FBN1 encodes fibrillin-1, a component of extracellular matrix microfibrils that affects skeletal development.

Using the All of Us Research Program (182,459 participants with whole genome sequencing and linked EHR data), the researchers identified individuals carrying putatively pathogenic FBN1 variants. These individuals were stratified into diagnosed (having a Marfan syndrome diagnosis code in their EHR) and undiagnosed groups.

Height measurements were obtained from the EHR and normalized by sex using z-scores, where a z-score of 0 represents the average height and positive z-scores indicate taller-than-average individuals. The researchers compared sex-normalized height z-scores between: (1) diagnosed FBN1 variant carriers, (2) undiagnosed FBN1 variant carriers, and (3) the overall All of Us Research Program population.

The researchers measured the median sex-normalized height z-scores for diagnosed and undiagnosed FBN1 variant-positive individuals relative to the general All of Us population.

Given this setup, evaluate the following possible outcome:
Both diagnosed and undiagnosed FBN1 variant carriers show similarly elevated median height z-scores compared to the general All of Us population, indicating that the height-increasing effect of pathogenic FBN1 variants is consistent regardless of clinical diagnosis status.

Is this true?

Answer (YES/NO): NO